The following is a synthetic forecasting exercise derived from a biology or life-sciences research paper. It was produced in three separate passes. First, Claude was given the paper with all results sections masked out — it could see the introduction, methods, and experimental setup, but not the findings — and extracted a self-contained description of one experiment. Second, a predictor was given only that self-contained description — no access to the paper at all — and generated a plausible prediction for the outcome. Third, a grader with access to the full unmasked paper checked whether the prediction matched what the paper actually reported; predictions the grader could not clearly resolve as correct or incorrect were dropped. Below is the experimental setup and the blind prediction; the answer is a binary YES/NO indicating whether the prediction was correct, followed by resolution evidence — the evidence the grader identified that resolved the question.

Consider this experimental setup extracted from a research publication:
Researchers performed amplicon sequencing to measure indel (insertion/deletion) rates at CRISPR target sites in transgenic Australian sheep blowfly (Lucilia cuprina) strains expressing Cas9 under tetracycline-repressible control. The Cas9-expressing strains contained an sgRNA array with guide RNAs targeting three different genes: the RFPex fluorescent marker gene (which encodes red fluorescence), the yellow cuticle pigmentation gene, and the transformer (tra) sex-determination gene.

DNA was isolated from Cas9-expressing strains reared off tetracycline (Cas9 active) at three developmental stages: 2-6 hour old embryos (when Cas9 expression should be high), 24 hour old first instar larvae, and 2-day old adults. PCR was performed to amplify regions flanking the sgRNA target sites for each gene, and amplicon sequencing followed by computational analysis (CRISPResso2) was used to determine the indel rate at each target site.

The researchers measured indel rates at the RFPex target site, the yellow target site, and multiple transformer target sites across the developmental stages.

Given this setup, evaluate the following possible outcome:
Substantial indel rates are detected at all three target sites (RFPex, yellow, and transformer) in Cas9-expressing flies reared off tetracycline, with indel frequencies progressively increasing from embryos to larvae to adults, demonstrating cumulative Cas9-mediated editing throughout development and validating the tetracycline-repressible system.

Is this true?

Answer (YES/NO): NO